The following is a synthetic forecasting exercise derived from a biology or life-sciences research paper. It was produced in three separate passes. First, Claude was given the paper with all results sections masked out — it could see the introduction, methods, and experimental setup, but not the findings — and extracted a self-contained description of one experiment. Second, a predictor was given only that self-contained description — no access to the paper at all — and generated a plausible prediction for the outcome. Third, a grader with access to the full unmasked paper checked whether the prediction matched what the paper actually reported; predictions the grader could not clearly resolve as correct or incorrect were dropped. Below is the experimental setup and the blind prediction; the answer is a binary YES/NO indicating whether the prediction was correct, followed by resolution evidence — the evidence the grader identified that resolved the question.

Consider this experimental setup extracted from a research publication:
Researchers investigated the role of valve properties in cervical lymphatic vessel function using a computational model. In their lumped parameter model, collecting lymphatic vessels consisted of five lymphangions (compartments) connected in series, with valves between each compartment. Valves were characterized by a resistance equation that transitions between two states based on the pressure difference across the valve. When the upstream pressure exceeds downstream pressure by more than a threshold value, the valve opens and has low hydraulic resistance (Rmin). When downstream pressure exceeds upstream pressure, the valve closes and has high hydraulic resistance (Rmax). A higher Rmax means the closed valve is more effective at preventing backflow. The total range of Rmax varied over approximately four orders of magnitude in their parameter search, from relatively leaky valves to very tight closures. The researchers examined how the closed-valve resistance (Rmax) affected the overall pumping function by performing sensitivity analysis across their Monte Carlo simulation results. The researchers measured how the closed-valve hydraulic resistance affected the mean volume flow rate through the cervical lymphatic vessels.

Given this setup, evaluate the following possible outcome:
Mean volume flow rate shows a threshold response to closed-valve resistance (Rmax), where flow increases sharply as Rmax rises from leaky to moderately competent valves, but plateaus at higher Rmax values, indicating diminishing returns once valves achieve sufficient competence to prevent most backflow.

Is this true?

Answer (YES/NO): YES